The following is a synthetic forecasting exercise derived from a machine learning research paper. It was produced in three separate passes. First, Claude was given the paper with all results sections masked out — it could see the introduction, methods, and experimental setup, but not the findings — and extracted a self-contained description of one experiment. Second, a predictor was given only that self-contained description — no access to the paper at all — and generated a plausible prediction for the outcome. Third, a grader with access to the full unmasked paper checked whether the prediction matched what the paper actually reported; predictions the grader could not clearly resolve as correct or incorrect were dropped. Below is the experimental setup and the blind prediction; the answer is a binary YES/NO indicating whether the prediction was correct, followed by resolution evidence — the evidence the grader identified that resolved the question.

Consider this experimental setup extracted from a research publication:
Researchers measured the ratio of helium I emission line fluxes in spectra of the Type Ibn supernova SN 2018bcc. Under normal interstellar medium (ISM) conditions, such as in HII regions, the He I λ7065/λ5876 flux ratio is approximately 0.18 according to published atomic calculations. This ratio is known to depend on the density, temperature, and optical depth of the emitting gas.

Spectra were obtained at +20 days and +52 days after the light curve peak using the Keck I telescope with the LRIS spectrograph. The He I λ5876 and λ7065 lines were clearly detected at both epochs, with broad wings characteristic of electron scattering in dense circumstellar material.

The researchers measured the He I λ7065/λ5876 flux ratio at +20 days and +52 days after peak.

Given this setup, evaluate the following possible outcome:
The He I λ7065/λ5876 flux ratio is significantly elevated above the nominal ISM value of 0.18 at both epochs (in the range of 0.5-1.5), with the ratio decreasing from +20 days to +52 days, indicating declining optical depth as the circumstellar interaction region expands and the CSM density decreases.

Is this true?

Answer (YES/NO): NO